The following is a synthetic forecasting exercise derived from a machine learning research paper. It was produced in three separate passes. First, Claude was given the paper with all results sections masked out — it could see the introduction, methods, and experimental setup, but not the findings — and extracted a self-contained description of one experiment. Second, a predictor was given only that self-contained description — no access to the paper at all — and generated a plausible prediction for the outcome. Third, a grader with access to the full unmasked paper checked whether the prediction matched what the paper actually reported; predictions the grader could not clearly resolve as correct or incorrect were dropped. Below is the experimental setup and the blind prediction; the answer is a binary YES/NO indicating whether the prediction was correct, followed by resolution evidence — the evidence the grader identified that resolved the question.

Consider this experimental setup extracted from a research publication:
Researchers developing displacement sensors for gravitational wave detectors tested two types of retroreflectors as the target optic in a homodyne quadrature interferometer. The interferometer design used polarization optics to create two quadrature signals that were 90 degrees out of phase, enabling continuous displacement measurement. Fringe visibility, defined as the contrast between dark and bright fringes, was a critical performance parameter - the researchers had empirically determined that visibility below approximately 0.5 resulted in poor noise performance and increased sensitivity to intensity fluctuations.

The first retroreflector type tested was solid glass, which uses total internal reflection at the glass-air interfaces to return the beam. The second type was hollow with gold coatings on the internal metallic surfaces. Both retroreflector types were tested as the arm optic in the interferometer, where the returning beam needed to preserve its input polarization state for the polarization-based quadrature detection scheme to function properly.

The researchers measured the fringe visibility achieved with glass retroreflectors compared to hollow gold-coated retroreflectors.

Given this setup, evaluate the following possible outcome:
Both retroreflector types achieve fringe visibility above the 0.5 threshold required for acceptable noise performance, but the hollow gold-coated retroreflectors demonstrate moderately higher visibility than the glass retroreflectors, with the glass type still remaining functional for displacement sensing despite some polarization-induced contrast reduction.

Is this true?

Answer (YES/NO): NO